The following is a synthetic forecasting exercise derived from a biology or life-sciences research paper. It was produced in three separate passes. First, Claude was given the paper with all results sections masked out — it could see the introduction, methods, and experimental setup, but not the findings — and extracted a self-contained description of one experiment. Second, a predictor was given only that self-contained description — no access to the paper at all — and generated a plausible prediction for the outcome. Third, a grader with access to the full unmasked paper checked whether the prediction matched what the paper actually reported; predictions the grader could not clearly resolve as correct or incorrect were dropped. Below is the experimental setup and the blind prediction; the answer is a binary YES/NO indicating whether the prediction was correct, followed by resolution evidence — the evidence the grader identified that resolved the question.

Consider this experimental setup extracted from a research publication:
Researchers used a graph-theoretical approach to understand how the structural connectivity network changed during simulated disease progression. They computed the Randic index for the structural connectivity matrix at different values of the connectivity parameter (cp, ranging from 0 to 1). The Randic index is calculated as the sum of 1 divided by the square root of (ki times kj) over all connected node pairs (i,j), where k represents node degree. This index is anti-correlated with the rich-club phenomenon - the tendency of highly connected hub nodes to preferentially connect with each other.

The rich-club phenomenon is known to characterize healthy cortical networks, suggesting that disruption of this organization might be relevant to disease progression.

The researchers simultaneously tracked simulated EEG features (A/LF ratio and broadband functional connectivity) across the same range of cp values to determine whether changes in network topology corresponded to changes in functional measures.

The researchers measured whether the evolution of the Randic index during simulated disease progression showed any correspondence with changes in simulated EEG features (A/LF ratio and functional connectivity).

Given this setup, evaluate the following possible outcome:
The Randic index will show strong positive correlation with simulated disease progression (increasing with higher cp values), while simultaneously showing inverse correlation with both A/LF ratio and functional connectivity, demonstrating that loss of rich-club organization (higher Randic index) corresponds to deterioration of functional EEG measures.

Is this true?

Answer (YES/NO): NO